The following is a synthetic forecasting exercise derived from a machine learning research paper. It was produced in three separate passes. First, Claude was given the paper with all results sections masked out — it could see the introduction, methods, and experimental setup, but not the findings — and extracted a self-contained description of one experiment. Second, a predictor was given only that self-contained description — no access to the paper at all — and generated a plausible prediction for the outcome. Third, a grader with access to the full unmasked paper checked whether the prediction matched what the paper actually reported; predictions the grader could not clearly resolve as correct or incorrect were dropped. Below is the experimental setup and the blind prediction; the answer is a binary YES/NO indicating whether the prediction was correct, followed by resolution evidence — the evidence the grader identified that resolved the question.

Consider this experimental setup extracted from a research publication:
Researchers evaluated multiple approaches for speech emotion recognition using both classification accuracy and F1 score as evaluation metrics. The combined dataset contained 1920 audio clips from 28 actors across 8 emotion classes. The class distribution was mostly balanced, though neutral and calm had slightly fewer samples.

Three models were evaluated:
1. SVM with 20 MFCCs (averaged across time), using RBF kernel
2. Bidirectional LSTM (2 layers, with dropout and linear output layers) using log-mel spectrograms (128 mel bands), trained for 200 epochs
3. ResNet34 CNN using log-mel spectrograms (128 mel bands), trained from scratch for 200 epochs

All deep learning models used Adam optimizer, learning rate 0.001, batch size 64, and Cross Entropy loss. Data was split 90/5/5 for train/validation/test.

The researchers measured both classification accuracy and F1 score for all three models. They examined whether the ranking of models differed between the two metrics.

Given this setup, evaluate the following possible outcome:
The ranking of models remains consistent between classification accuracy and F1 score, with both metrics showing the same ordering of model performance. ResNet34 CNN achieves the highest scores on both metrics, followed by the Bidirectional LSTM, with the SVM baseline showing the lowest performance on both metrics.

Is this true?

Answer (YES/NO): NO